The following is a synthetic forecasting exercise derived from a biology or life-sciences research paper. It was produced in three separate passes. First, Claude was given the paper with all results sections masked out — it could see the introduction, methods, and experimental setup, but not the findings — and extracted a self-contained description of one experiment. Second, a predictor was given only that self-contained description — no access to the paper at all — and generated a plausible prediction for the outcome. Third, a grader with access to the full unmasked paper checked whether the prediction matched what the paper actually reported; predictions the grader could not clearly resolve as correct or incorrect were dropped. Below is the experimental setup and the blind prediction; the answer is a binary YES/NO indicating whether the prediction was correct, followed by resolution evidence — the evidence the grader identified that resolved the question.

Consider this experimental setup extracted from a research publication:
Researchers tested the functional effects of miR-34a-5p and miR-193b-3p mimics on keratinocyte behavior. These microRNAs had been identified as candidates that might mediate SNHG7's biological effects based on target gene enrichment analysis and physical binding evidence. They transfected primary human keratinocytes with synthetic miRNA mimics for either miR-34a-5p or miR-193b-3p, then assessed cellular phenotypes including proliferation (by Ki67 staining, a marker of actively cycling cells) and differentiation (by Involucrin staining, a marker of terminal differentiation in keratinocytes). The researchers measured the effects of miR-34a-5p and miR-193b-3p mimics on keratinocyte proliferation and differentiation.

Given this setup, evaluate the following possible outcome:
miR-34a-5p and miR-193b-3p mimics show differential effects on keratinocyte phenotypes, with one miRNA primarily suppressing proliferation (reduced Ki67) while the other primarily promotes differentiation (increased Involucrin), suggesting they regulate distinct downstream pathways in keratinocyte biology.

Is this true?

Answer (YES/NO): NO